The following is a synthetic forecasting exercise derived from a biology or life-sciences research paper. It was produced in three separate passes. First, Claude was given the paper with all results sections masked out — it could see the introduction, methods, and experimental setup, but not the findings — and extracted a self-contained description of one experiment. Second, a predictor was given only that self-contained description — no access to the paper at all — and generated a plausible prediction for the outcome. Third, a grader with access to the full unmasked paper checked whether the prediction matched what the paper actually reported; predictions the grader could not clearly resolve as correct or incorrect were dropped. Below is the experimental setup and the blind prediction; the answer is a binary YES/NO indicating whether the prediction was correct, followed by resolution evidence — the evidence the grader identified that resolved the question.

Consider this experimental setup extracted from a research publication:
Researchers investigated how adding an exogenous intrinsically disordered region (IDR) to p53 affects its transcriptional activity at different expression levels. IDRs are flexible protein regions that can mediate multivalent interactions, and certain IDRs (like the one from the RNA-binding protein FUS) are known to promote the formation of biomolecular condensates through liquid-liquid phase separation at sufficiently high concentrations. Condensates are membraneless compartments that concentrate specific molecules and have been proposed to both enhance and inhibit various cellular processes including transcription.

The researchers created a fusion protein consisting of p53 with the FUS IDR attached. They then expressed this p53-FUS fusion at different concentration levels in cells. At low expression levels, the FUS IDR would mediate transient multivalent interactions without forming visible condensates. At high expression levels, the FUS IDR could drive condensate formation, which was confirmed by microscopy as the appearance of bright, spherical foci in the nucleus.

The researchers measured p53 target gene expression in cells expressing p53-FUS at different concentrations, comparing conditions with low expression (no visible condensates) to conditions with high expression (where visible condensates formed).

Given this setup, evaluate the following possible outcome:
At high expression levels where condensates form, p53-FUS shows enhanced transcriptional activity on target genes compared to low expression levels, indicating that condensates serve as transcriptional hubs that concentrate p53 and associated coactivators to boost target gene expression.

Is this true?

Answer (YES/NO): NO